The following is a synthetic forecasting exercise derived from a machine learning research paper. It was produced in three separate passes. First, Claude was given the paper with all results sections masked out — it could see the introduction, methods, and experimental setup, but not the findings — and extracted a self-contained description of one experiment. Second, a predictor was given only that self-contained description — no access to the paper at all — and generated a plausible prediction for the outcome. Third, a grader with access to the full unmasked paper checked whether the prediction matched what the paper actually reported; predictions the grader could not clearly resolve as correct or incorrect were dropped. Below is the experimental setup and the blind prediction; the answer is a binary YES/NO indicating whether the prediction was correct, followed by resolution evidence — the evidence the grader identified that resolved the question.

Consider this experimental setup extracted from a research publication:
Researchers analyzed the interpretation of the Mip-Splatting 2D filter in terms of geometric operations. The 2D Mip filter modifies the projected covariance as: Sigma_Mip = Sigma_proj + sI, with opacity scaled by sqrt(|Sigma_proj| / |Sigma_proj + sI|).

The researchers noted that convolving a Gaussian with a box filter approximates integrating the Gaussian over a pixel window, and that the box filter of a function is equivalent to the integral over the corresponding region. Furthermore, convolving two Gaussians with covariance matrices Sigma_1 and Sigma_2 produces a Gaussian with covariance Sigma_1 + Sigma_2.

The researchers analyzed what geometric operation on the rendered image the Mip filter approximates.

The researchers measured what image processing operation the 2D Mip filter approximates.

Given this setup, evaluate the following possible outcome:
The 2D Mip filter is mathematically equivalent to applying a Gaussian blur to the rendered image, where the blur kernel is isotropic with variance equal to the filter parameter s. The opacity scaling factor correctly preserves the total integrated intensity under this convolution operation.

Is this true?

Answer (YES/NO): NO